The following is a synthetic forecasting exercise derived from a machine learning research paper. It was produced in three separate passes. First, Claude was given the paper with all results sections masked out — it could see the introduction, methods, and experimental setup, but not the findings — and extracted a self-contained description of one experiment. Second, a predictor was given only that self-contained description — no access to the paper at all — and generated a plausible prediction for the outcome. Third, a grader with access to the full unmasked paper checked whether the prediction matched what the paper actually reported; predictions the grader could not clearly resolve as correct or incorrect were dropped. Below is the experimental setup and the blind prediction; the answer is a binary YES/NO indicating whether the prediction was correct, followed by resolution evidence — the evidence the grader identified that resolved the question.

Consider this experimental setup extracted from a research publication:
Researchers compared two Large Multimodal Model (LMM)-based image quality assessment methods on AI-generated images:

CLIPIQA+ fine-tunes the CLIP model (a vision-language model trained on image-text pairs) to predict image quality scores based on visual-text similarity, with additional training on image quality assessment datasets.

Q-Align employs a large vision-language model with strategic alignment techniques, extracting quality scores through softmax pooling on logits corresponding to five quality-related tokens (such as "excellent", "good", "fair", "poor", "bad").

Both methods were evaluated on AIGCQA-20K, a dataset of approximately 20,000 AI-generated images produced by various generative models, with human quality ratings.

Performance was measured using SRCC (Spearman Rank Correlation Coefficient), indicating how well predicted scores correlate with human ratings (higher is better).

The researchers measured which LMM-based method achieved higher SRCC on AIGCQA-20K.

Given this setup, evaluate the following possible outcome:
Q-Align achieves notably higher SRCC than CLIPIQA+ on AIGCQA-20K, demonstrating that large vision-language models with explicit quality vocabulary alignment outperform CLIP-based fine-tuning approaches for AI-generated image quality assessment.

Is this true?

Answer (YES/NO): YES